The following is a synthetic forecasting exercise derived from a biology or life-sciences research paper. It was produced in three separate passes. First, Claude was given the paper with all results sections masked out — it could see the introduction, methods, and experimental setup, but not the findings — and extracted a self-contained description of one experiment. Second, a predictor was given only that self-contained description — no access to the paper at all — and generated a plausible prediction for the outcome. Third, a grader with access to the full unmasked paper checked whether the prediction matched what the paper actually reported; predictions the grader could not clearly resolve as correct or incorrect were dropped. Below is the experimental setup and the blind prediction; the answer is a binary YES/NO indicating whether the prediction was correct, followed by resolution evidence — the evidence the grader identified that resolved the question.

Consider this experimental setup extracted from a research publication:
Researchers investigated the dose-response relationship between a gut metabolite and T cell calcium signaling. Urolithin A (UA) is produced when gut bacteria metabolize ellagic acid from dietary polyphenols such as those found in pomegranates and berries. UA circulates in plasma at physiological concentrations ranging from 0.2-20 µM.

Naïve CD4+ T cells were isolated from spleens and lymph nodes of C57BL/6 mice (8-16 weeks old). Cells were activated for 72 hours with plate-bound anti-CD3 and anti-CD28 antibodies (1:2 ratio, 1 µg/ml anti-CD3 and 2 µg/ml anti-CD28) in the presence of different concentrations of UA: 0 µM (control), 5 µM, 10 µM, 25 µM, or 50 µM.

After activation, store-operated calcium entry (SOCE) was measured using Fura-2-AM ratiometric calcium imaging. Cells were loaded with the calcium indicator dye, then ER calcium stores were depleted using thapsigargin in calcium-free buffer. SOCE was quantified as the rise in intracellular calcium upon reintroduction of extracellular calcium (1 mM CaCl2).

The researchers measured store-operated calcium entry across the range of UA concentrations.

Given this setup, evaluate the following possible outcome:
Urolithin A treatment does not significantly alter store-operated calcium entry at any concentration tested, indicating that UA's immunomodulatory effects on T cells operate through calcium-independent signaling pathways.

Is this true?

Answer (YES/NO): NO